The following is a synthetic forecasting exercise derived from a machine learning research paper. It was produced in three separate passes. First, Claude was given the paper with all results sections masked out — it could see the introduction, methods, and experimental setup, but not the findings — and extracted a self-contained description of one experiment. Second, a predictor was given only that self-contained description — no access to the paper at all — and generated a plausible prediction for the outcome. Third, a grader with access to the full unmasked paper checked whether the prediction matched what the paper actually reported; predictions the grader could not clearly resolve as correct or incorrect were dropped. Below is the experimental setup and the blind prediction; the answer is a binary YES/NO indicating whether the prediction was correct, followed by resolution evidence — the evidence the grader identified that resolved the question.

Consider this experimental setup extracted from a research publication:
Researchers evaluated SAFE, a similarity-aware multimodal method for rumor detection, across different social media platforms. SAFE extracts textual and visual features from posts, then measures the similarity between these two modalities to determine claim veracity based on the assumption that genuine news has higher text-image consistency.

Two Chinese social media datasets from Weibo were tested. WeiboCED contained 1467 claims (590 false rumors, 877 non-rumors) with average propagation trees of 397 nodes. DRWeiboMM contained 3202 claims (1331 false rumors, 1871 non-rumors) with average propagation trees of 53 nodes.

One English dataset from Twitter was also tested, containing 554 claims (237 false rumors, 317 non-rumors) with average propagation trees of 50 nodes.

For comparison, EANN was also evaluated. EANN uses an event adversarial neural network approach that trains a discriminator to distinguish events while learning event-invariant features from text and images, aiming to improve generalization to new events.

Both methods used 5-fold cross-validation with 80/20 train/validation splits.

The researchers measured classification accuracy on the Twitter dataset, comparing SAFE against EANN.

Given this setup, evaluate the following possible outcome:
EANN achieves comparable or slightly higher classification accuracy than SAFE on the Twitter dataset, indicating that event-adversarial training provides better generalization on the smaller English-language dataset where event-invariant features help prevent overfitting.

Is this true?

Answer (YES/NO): NO